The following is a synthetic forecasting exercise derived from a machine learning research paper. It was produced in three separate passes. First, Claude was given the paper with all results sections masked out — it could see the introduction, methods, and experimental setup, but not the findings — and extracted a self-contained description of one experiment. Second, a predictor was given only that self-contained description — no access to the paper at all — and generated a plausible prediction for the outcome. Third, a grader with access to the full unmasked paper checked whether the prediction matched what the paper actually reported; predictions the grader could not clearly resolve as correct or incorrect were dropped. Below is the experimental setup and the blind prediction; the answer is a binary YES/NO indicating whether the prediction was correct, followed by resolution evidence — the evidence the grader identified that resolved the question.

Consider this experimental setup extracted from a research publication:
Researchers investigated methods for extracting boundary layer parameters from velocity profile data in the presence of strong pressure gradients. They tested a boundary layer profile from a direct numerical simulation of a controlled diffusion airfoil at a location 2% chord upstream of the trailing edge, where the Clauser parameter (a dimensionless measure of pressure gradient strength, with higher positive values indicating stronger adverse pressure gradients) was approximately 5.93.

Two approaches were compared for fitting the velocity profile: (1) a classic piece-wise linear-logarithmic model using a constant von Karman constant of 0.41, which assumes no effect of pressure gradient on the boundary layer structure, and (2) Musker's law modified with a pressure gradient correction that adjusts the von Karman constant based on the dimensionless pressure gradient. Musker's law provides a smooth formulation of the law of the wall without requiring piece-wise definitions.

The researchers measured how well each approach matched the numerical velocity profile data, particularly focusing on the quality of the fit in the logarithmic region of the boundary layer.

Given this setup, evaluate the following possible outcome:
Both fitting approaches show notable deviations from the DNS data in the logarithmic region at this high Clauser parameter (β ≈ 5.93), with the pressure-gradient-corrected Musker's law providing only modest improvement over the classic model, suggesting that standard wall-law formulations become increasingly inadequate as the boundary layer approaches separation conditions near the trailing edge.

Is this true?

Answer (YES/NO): NO